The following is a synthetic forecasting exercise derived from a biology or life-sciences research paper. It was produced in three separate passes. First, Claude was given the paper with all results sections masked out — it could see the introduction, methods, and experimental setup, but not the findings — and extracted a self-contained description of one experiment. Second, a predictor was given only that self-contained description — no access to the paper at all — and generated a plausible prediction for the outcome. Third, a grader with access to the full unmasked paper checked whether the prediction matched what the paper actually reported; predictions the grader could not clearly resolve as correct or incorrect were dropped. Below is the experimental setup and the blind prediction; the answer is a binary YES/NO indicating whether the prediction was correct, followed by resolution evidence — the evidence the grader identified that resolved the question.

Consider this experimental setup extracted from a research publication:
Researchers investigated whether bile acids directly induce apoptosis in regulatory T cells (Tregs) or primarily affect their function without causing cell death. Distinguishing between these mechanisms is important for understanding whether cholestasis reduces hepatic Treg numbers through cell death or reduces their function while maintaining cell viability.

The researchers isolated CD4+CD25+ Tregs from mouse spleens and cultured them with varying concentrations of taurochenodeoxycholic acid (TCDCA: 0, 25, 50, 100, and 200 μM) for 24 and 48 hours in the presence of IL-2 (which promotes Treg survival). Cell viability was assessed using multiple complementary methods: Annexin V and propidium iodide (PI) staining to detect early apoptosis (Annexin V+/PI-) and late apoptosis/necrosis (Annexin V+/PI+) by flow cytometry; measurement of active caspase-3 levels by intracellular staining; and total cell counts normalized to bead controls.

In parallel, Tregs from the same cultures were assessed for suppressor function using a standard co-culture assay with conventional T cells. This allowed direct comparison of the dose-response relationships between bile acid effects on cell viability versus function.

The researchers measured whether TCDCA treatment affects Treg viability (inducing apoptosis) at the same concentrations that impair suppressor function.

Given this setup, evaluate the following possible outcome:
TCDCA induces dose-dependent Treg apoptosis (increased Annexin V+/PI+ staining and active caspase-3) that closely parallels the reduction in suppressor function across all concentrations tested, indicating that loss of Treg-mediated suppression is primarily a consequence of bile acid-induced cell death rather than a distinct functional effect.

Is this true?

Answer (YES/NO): NO